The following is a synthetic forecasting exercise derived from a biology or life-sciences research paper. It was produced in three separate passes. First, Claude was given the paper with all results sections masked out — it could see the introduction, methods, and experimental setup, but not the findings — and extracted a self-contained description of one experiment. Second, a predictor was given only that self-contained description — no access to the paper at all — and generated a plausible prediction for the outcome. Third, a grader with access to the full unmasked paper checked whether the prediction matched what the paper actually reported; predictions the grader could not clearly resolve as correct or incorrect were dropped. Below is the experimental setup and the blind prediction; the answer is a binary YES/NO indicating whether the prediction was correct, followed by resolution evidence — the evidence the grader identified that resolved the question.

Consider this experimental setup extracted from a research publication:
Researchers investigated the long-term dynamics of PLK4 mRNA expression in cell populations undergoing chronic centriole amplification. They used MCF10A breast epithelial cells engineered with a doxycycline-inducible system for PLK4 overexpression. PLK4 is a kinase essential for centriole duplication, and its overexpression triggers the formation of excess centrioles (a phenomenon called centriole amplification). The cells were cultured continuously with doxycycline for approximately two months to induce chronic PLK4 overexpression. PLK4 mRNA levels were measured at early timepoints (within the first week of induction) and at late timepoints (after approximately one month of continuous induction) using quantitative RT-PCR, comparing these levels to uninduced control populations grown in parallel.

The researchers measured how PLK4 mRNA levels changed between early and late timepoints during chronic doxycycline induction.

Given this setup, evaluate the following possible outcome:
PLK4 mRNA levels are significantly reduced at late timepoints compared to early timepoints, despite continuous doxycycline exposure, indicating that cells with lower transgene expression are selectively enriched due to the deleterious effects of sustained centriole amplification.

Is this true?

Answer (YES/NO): NO